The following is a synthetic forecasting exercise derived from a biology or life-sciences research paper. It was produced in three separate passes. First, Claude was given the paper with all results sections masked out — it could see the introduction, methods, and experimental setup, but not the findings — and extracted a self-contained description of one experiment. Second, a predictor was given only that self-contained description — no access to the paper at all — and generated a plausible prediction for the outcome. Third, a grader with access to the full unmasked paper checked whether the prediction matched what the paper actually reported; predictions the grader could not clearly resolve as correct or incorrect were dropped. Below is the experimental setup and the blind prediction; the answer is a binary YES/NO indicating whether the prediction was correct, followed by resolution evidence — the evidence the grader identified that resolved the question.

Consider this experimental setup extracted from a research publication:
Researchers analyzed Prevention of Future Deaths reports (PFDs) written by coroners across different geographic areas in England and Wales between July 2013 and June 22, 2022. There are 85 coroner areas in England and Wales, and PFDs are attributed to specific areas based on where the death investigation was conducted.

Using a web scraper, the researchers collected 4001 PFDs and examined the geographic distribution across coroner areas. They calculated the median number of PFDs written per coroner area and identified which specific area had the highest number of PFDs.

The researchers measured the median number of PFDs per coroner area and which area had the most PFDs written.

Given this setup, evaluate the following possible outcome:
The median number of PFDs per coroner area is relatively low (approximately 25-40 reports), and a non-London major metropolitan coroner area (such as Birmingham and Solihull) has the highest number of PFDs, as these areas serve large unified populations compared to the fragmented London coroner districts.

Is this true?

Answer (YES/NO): YES